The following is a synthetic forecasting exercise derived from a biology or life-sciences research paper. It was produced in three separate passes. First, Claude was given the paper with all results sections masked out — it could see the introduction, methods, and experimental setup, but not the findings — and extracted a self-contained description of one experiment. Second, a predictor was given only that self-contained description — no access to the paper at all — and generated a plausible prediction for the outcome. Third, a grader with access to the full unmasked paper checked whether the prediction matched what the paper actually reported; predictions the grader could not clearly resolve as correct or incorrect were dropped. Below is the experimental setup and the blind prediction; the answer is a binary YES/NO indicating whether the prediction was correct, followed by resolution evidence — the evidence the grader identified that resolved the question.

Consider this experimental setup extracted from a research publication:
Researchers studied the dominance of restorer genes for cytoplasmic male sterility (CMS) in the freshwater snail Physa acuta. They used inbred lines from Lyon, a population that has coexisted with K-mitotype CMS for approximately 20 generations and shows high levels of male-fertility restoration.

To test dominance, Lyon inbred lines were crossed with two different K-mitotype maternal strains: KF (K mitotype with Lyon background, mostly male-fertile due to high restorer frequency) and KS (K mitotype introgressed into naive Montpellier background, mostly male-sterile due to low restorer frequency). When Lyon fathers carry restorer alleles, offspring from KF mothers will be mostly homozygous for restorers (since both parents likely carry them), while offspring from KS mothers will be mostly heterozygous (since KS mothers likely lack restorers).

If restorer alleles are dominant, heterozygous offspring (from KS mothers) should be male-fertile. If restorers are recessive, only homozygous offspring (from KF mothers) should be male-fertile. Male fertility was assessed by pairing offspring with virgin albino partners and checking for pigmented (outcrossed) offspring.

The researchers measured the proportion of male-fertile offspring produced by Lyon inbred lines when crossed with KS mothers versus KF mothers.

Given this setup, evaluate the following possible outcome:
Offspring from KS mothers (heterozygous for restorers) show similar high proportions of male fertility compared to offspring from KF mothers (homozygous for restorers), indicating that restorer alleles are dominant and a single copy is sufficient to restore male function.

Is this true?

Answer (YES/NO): NO